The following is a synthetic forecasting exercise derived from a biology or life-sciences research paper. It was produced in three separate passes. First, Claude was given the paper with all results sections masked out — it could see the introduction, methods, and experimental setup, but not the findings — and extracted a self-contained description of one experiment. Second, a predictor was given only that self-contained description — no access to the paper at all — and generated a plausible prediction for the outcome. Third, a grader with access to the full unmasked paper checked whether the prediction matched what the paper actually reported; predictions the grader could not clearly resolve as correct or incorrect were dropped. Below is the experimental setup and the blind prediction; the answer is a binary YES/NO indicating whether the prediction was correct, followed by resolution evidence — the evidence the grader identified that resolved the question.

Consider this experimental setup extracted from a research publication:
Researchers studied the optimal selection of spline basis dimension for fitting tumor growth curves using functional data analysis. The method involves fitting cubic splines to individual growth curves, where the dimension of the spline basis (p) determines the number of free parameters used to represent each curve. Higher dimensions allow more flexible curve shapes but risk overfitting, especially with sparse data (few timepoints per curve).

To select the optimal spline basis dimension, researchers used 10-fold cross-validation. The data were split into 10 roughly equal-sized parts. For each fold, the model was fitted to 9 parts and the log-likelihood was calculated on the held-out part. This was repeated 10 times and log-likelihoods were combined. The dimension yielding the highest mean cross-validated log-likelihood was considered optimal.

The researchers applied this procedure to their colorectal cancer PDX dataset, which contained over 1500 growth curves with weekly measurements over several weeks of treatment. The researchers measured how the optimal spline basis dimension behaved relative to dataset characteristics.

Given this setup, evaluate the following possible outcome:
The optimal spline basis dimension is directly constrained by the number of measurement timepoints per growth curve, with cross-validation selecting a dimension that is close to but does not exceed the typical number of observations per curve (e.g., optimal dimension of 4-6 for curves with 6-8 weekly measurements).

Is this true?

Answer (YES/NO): YES